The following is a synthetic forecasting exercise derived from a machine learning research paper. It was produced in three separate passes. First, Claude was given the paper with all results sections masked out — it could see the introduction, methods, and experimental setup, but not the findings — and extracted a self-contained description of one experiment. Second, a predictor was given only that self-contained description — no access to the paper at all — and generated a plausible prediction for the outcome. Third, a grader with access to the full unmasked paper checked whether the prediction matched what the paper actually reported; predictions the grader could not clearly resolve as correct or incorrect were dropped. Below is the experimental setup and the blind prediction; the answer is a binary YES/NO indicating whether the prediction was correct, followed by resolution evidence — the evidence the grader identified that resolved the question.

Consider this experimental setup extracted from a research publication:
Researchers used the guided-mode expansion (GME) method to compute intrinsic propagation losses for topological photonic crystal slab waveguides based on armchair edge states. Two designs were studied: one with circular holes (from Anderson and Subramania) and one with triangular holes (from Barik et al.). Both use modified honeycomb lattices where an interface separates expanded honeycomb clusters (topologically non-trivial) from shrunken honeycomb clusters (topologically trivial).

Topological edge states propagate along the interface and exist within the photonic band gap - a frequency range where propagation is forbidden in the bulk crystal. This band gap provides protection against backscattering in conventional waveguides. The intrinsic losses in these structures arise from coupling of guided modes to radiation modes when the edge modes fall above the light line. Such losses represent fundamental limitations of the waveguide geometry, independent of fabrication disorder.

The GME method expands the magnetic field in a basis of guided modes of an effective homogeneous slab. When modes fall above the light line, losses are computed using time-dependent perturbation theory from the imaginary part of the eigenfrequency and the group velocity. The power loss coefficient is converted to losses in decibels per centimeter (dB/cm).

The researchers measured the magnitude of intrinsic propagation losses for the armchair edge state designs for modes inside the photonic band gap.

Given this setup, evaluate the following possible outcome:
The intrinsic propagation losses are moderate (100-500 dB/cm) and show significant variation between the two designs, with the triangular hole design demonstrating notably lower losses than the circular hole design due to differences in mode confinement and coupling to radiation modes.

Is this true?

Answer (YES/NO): NO